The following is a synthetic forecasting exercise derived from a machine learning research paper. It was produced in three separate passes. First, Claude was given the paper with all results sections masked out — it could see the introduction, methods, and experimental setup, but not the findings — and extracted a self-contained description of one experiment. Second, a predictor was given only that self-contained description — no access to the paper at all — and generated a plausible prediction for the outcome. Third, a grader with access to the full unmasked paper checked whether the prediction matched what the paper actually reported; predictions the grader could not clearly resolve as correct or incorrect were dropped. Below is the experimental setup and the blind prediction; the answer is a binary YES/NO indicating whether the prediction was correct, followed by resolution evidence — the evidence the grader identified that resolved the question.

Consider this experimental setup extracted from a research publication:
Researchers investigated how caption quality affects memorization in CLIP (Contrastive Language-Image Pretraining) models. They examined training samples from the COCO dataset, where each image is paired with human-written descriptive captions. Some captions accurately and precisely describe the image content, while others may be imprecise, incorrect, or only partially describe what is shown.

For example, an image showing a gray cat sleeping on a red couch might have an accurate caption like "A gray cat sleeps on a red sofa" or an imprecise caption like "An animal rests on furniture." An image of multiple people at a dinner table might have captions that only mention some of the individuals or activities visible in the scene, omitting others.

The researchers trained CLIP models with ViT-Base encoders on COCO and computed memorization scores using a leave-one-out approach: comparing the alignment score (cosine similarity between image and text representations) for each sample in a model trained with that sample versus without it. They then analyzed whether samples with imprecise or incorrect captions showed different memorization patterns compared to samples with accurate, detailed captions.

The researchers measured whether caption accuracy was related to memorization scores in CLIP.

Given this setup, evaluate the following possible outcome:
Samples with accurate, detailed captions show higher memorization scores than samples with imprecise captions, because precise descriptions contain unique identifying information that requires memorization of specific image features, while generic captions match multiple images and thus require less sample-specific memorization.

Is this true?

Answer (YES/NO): NO